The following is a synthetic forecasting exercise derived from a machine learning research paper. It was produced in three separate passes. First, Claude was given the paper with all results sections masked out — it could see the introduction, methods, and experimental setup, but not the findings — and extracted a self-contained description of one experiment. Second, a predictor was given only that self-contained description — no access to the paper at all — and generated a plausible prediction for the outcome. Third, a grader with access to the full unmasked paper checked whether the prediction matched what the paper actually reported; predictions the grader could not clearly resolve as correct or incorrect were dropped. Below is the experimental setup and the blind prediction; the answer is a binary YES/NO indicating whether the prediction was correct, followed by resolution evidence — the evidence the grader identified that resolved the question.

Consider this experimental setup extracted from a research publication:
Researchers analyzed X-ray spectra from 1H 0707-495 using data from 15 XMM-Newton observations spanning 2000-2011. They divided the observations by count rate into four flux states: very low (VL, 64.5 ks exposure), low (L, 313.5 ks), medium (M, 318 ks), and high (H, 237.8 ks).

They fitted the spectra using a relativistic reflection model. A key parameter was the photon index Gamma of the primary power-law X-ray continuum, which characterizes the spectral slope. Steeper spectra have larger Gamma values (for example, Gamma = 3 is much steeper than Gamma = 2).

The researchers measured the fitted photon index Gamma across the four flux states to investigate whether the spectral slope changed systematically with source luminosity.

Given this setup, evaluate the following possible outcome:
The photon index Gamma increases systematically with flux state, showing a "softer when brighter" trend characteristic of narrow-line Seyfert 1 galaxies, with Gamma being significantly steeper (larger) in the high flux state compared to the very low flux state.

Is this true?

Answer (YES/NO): NO